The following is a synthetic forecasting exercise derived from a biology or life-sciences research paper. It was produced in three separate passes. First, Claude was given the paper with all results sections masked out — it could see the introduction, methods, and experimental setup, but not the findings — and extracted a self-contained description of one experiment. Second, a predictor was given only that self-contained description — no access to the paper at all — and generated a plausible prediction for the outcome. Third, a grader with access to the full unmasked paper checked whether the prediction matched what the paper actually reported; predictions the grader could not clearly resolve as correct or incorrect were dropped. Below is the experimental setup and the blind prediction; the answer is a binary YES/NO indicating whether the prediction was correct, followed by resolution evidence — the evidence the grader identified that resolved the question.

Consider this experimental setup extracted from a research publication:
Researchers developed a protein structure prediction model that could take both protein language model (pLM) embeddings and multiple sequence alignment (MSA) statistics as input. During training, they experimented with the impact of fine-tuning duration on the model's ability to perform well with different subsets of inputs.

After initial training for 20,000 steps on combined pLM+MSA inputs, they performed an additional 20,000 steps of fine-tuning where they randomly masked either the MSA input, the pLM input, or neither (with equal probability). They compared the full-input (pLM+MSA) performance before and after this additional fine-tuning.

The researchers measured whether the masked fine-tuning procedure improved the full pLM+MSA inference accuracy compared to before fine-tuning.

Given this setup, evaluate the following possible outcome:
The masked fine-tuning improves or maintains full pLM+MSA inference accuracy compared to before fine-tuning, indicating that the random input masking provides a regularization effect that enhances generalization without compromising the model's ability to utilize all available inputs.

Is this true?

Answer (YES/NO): YES